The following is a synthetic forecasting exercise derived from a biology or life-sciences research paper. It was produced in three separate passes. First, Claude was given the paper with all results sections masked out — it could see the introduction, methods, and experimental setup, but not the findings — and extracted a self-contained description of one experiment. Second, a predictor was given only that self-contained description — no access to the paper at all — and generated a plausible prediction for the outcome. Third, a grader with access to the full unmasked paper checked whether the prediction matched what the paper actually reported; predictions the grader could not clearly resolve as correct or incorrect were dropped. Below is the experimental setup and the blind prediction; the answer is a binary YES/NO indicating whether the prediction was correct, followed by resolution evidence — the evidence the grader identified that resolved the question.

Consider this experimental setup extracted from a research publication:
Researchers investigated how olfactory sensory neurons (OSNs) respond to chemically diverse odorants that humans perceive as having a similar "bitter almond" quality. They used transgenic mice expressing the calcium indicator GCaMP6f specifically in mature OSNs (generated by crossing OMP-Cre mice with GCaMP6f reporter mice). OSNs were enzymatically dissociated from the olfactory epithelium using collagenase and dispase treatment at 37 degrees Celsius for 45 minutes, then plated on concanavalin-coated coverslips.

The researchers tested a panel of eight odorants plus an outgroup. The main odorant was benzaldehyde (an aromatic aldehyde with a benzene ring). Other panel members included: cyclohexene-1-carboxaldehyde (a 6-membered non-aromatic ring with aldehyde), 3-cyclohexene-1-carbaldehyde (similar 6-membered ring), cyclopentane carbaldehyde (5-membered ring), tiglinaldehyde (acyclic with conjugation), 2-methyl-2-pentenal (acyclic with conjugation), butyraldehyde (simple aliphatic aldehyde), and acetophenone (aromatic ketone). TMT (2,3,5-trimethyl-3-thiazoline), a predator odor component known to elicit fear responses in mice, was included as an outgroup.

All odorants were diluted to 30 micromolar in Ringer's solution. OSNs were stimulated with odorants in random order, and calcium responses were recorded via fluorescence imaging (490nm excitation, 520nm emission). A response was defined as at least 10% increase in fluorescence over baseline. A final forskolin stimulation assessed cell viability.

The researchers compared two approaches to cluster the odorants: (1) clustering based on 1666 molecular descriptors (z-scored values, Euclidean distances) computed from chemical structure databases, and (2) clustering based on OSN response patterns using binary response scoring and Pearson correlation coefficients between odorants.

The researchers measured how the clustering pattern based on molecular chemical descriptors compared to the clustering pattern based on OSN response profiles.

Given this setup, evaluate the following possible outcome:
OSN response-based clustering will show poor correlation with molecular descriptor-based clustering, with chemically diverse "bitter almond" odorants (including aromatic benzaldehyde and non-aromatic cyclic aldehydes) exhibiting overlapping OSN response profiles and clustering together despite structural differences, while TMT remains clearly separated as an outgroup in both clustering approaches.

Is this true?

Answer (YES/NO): YES